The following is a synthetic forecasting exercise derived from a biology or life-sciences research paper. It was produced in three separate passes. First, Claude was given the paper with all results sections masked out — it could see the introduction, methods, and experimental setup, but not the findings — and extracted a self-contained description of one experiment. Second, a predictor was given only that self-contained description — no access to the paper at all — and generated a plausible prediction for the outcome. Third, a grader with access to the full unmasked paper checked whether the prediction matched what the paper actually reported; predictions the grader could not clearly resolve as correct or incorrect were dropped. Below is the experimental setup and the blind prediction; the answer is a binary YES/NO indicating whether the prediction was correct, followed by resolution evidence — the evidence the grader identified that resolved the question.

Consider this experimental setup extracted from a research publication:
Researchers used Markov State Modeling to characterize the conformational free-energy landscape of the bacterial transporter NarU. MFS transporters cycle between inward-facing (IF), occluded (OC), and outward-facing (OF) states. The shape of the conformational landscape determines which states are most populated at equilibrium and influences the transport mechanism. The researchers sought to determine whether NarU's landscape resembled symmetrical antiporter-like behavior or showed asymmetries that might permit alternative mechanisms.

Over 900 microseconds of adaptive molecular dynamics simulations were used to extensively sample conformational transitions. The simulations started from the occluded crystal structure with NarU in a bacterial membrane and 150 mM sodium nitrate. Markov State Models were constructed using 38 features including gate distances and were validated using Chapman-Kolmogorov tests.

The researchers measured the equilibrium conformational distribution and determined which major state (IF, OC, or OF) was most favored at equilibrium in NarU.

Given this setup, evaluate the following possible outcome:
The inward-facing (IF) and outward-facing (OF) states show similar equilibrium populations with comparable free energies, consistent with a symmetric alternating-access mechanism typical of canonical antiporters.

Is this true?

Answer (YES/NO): NO